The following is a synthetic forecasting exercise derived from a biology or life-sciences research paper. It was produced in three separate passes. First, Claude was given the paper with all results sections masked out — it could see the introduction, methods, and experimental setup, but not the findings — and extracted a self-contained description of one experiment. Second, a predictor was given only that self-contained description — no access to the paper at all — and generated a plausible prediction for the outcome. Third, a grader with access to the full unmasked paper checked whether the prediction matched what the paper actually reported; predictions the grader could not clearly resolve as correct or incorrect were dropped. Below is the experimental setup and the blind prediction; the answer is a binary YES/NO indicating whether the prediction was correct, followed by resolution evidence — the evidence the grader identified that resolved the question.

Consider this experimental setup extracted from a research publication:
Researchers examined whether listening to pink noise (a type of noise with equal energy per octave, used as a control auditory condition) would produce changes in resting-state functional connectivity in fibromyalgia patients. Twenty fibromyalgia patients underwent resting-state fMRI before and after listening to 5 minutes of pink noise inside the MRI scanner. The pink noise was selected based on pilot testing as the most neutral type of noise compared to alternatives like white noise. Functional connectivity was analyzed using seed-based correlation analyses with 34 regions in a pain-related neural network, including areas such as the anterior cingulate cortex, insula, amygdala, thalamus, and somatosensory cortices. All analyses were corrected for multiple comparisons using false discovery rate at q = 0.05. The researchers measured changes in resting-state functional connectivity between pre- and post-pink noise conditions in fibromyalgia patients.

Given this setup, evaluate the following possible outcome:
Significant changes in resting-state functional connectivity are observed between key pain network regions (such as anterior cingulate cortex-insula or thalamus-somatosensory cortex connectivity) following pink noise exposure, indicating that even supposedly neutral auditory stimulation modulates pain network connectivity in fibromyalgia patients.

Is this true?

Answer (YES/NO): NO